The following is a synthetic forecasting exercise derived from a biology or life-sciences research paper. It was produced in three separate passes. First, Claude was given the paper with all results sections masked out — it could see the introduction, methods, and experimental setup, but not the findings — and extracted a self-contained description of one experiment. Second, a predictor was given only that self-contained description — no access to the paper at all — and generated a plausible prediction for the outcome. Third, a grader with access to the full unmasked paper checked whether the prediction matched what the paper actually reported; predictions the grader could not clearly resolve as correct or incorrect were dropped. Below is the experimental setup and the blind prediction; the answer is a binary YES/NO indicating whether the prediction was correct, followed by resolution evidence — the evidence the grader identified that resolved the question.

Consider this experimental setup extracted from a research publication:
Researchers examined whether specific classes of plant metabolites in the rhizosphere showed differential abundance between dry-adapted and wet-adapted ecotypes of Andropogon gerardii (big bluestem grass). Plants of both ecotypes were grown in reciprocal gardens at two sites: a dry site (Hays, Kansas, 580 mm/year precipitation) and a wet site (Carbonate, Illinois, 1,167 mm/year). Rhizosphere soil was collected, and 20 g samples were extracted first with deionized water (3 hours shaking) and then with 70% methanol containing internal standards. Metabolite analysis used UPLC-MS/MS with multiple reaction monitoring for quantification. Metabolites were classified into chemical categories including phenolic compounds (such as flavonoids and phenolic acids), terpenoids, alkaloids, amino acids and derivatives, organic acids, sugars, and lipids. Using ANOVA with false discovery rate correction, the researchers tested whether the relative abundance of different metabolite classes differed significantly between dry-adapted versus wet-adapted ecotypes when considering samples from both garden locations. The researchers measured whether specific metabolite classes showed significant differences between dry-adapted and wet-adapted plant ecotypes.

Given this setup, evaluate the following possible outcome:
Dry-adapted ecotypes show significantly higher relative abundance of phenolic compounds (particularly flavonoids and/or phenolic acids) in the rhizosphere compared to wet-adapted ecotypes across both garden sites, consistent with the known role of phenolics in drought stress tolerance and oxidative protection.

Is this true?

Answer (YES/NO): NO